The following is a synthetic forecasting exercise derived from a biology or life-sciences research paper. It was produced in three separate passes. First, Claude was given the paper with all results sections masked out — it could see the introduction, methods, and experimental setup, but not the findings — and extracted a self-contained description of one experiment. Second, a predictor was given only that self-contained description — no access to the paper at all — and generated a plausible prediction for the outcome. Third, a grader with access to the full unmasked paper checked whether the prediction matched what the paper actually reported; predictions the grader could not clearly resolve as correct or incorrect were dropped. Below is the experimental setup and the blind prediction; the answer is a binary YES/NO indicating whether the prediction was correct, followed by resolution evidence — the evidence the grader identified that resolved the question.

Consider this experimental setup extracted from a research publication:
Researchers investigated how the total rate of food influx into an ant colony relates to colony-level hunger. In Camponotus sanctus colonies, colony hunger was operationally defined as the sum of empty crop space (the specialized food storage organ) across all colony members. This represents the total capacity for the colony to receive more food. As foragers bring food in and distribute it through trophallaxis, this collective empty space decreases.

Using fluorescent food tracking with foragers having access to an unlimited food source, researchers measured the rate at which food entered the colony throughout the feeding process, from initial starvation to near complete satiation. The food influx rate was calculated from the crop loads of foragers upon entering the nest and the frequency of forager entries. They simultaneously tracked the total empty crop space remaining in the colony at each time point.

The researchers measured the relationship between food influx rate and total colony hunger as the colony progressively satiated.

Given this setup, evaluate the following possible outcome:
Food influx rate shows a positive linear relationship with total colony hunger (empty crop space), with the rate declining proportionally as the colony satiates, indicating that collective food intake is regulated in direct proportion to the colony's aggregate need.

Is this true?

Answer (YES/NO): YES